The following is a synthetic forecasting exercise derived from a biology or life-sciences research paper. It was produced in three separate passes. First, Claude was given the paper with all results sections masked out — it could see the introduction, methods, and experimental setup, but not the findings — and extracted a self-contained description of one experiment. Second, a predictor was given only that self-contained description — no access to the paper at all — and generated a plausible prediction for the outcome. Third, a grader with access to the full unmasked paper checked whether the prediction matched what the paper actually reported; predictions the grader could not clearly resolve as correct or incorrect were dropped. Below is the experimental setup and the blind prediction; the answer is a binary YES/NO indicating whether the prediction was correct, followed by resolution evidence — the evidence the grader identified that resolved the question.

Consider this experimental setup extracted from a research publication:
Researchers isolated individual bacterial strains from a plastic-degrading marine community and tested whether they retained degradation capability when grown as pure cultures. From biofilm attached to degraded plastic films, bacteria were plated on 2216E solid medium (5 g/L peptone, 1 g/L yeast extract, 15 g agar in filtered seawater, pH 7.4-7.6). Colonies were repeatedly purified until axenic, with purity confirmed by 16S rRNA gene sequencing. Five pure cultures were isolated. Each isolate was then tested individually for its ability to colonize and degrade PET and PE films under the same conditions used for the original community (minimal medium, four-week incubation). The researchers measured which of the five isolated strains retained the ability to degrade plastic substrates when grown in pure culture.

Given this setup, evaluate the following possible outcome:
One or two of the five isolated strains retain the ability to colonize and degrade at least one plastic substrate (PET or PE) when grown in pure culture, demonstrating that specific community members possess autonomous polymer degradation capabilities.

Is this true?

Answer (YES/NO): NO